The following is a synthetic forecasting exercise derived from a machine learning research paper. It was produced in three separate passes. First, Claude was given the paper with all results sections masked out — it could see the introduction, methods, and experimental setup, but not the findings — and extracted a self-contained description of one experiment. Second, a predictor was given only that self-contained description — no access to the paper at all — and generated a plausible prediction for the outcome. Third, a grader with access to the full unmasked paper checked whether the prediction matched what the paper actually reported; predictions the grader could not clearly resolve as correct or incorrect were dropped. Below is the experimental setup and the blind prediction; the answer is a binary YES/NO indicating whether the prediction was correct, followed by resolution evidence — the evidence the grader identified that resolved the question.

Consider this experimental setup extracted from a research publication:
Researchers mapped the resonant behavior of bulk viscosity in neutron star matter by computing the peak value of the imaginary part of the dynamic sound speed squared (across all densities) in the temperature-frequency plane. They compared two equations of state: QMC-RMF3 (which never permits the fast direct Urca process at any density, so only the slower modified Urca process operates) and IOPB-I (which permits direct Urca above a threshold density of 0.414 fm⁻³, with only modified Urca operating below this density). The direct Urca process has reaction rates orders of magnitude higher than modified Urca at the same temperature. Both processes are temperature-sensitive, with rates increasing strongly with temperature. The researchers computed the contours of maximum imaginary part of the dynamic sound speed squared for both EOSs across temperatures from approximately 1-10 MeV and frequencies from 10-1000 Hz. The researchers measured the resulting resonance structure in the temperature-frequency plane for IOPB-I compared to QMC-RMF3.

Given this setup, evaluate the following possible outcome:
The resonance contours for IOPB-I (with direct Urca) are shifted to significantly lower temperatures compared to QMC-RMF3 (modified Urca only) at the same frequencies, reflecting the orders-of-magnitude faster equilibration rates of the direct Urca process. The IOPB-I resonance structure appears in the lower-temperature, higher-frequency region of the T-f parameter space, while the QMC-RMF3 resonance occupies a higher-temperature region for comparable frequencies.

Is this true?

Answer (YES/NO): NO